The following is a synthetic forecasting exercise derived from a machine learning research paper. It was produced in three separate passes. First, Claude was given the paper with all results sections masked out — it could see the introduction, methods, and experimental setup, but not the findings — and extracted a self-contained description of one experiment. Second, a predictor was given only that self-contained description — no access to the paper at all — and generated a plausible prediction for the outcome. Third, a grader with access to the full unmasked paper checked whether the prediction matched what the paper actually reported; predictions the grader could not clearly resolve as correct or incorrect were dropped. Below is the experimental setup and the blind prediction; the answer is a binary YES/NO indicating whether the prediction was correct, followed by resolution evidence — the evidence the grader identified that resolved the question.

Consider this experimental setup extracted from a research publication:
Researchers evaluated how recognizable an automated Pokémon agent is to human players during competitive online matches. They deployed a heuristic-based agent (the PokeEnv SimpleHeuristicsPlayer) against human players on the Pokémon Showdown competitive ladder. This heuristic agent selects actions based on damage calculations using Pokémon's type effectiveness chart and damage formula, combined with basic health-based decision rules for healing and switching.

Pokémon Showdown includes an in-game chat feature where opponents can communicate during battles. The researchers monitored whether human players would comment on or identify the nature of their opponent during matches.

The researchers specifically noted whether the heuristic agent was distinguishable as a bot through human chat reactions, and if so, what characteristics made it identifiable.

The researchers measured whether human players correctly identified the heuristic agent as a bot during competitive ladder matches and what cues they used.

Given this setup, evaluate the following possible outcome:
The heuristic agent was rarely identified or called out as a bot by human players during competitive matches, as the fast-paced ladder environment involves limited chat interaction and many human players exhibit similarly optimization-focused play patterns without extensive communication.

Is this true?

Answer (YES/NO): NO